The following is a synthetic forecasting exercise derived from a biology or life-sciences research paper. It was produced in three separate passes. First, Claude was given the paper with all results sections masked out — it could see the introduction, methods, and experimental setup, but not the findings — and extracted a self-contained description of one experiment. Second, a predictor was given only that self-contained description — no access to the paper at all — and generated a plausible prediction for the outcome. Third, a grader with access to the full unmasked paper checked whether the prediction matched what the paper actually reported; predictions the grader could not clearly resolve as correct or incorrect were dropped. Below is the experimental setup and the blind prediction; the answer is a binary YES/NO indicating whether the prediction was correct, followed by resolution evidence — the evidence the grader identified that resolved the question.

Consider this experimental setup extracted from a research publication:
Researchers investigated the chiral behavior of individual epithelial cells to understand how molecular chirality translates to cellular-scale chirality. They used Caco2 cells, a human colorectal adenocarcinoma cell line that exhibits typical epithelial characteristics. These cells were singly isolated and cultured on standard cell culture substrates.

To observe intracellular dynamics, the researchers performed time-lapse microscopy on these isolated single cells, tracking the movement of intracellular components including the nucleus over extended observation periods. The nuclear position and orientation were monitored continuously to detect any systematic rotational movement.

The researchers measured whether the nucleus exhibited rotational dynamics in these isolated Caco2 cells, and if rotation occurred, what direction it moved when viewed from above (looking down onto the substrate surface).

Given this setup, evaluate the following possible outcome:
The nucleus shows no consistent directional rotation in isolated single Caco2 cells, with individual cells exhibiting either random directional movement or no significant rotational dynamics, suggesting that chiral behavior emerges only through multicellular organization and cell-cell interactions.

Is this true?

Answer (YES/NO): NO